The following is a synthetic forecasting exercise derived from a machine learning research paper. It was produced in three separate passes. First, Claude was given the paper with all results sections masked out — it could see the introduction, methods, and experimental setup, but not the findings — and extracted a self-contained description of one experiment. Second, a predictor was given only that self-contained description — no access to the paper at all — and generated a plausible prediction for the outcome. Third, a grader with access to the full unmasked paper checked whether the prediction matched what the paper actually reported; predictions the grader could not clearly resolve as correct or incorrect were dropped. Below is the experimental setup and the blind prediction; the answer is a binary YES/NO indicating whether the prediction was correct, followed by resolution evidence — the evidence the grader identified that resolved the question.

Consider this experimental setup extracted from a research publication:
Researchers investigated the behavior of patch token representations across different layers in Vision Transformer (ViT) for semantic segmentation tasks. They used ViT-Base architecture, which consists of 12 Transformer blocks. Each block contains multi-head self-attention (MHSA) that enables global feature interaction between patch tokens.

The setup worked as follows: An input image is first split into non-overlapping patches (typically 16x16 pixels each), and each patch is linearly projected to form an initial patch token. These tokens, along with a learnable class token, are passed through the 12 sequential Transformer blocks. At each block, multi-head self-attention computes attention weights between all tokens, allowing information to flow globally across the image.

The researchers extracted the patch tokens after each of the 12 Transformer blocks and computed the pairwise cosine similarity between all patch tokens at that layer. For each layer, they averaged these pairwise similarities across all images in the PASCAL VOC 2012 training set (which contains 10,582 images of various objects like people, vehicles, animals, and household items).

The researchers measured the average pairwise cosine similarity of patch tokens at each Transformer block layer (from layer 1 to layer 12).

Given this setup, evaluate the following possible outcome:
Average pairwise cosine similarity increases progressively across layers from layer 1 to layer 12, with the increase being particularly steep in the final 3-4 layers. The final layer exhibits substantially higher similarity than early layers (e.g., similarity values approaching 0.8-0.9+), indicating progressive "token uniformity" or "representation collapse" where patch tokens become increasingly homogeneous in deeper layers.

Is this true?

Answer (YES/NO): YES